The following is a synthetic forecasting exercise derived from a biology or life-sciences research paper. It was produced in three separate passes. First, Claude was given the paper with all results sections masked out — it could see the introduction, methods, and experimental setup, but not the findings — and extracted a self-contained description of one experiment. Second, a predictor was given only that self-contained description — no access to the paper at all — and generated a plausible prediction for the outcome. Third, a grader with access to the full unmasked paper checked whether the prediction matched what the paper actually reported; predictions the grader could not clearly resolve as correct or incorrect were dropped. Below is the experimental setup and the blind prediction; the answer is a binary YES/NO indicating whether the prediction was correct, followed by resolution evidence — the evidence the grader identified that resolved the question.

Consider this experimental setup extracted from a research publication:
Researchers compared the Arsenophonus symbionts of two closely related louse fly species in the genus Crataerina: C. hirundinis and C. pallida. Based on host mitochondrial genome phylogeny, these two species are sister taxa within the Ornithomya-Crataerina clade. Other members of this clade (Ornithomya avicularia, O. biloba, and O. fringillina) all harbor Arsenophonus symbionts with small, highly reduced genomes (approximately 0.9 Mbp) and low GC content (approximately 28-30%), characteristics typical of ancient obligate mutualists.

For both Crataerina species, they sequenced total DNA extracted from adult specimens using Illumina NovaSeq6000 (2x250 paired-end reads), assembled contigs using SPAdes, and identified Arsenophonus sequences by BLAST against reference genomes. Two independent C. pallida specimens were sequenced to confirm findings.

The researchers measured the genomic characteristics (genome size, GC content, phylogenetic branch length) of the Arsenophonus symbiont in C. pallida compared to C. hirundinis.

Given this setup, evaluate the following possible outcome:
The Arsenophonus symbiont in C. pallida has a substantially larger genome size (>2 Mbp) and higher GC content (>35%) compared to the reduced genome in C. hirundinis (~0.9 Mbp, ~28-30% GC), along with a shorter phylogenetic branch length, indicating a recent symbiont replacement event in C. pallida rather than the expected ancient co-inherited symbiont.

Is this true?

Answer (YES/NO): YES